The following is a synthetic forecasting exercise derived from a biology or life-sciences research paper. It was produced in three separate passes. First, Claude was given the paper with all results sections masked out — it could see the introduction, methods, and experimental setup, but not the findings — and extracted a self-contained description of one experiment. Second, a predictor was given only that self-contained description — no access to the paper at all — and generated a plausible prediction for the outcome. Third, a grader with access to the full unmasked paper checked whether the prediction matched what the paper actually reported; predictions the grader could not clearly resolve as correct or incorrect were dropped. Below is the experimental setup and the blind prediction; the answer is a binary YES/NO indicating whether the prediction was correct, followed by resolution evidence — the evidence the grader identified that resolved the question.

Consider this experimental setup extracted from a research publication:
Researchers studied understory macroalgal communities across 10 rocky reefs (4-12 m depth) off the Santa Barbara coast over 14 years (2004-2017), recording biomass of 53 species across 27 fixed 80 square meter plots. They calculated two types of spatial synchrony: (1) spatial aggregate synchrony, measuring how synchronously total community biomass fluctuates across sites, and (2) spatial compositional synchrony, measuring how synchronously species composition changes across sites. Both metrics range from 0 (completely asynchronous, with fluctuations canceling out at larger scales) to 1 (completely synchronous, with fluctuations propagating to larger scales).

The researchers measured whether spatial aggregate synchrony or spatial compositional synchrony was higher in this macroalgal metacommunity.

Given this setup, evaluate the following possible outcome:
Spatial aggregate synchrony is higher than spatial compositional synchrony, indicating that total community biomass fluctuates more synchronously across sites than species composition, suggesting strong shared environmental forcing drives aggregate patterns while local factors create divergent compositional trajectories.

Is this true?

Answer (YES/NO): NO